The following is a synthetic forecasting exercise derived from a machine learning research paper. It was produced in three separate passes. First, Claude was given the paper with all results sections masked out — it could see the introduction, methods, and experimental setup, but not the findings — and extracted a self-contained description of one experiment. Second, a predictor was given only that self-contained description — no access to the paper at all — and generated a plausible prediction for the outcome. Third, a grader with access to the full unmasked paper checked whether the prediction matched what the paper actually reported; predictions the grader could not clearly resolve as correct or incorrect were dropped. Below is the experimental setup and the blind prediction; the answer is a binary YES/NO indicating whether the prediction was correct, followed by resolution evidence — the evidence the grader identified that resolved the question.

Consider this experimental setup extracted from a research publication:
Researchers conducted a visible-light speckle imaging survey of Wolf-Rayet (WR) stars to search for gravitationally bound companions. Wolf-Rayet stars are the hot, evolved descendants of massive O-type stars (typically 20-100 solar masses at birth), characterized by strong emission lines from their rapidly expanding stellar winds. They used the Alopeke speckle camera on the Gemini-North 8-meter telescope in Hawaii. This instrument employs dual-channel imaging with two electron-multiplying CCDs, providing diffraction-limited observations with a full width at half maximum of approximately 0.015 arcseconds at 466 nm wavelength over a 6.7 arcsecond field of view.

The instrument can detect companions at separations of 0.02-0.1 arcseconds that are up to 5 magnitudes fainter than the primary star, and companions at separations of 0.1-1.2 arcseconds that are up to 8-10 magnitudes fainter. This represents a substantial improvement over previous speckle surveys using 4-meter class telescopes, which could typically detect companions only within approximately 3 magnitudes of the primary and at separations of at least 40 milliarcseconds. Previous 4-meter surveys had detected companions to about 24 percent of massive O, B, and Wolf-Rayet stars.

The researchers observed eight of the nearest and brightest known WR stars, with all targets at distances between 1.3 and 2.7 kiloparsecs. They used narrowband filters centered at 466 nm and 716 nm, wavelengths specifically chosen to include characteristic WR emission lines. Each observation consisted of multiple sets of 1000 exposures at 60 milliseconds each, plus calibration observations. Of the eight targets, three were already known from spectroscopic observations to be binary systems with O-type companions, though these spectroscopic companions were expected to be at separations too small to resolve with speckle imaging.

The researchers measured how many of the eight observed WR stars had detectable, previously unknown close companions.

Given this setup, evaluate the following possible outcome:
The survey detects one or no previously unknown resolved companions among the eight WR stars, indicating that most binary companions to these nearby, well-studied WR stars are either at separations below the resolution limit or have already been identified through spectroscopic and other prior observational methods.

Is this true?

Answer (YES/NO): NO